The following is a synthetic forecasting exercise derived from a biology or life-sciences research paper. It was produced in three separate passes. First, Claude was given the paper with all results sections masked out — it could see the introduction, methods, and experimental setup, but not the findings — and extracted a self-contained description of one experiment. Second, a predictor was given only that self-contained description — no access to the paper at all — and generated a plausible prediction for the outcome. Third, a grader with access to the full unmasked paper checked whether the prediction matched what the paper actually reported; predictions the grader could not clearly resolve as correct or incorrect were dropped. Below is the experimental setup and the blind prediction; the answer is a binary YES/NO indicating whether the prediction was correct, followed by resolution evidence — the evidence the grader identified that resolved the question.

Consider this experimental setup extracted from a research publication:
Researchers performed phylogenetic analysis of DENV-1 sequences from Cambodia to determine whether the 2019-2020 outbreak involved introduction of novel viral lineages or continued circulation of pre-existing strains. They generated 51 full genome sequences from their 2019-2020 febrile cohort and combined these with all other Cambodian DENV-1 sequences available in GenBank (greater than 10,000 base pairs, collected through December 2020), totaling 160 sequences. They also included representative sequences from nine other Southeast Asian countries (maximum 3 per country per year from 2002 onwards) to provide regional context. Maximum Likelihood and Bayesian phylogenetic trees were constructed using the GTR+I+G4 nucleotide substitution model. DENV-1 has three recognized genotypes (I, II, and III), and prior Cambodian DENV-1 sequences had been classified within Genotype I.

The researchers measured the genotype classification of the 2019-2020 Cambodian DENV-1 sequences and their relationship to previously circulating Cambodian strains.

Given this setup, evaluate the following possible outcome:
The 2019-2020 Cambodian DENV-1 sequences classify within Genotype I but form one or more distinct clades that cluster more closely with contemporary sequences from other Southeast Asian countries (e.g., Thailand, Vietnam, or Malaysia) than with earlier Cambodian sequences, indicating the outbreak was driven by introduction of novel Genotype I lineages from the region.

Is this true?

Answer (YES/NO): NO